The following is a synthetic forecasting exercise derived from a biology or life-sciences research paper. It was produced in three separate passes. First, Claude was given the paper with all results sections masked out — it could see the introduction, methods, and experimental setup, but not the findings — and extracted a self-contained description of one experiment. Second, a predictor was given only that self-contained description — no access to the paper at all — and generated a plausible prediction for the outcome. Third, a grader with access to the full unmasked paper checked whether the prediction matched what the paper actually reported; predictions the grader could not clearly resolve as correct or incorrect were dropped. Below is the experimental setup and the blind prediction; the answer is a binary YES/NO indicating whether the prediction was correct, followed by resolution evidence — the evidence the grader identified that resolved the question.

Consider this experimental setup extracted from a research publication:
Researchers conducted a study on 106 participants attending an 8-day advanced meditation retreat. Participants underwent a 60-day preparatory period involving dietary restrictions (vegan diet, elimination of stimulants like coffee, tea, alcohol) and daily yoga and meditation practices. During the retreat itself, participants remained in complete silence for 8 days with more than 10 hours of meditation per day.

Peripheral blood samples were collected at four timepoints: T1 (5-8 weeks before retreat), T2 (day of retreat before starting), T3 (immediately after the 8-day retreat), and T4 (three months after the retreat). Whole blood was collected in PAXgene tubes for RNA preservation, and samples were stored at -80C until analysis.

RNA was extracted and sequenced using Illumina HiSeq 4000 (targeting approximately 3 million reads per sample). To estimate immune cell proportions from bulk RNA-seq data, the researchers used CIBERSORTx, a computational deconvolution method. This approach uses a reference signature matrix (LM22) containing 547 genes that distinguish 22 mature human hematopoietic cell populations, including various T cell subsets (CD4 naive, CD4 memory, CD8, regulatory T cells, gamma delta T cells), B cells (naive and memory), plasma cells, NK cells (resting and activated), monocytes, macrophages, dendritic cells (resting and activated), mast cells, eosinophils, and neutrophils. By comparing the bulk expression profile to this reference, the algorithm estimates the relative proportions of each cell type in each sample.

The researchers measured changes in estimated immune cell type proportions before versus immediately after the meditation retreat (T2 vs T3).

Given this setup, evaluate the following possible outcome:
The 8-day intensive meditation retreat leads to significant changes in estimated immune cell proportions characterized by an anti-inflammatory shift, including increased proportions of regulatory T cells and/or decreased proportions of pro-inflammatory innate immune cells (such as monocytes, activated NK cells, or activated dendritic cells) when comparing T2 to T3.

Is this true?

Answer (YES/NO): NO